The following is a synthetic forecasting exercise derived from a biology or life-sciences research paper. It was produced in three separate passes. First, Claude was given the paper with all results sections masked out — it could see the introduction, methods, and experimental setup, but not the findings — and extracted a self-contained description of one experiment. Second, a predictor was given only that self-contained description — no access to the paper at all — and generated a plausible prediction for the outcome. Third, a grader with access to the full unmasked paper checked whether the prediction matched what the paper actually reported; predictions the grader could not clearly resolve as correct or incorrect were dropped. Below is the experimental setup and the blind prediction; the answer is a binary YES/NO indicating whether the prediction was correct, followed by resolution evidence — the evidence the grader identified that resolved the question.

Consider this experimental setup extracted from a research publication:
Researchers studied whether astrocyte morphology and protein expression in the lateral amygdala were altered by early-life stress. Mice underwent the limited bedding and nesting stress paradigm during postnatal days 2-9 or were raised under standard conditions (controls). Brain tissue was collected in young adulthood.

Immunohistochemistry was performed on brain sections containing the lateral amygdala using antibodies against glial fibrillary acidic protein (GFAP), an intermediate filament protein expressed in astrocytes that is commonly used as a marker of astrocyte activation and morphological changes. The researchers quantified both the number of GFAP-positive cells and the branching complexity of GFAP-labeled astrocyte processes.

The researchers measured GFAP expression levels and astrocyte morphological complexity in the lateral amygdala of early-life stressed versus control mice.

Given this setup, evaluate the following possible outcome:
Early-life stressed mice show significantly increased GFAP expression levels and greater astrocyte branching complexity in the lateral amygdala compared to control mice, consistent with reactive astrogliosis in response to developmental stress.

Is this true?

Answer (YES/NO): NO